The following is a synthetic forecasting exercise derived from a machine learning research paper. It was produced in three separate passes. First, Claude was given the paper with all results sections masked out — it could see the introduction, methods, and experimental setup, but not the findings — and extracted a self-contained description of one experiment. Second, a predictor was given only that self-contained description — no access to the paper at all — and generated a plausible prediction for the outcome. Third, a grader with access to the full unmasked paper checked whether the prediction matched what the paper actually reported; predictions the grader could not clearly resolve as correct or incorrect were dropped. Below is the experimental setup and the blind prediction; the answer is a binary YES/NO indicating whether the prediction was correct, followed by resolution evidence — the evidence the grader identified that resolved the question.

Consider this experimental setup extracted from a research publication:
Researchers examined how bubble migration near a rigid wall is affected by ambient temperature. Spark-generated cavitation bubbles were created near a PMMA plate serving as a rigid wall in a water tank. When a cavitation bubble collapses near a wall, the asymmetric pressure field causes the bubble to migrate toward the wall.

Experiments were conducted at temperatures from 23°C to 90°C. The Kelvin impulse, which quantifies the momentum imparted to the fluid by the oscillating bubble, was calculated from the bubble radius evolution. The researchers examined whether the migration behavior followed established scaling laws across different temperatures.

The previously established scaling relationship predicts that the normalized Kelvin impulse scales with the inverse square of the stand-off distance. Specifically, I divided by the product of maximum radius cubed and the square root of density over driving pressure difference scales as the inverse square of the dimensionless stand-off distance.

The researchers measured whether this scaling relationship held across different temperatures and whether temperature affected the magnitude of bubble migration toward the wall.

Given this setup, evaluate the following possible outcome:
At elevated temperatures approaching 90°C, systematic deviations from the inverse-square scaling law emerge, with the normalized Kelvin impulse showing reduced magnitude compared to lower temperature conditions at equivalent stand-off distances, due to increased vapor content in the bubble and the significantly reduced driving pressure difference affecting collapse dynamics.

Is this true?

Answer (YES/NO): NO